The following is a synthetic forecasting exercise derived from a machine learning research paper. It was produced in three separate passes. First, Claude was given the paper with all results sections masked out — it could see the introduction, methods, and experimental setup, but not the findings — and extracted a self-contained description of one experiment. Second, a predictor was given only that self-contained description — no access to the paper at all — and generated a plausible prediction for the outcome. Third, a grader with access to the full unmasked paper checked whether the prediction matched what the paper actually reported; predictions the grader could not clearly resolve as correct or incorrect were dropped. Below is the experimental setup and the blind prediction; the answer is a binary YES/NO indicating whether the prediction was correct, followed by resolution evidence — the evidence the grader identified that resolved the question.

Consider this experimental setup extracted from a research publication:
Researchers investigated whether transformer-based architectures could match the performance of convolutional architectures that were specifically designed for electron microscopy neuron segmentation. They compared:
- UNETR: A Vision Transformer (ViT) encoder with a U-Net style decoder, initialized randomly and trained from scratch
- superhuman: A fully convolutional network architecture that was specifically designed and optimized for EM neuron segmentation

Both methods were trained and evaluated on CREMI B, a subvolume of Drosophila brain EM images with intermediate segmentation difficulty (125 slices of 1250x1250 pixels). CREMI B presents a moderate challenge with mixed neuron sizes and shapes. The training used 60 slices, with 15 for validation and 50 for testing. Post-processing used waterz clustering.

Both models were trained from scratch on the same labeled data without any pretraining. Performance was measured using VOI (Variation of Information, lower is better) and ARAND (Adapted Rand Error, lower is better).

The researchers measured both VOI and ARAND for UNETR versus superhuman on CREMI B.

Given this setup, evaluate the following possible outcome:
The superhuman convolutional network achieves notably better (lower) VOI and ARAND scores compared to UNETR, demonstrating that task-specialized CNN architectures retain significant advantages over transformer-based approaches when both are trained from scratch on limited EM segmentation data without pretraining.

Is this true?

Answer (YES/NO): YES